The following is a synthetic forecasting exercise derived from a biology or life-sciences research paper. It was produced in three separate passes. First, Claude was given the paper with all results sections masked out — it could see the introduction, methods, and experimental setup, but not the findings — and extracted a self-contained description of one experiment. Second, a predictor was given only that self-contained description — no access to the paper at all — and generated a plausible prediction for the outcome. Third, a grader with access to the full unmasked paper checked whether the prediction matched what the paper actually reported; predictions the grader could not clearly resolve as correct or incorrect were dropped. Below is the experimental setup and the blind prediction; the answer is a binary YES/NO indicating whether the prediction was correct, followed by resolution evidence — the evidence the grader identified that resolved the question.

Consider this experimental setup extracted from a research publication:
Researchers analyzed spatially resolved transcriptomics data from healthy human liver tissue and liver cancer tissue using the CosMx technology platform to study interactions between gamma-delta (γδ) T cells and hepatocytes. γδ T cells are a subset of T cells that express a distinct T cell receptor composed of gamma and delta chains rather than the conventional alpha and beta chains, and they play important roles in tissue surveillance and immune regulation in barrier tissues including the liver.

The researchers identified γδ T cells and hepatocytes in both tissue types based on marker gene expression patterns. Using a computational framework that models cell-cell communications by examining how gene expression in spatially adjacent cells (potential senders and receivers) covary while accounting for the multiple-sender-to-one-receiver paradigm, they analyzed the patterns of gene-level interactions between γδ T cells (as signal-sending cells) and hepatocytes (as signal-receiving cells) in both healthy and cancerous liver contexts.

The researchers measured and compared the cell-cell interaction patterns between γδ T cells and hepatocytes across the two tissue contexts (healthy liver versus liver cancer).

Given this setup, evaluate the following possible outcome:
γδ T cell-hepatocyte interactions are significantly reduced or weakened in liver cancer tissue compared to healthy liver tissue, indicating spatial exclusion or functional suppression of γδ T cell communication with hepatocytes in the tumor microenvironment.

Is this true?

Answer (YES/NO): NO